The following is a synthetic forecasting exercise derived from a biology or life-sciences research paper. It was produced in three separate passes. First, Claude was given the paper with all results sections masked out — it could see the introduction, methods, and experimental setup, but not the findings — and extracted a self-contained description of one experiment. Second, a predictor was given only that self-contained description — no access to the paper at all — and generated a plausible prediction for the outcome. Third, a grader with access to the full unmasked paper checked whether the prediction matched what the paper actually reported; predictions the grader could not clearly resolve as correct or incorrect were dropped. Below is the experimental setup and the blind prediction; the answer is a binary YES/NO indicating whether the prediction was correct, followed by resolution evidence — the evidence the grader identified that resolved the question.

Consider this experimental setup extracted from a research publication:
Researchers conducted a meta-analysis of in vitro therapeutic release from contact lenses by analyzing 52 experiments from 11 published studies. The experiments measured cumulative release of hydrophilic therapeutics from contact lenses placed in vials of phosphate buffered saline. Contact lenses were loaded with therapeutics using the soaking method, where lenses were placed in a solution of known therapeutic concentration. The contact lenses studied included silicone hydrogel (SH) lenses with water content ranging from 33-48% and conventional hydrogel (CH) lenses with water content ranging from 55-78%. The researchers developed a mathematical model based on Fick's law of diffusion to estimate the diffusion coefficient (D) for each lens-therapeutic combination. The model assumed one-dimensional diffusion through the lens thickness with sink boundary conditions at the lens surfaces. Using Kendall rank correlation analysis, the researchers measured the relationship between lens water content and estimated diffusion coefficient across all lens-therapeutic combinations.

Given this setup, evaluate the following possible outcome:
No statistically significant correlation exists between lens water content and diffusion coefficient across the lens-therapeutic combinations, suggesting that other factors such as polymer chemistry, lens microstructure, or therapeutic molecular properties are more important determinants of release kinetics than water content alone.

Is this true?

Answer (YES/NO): NO